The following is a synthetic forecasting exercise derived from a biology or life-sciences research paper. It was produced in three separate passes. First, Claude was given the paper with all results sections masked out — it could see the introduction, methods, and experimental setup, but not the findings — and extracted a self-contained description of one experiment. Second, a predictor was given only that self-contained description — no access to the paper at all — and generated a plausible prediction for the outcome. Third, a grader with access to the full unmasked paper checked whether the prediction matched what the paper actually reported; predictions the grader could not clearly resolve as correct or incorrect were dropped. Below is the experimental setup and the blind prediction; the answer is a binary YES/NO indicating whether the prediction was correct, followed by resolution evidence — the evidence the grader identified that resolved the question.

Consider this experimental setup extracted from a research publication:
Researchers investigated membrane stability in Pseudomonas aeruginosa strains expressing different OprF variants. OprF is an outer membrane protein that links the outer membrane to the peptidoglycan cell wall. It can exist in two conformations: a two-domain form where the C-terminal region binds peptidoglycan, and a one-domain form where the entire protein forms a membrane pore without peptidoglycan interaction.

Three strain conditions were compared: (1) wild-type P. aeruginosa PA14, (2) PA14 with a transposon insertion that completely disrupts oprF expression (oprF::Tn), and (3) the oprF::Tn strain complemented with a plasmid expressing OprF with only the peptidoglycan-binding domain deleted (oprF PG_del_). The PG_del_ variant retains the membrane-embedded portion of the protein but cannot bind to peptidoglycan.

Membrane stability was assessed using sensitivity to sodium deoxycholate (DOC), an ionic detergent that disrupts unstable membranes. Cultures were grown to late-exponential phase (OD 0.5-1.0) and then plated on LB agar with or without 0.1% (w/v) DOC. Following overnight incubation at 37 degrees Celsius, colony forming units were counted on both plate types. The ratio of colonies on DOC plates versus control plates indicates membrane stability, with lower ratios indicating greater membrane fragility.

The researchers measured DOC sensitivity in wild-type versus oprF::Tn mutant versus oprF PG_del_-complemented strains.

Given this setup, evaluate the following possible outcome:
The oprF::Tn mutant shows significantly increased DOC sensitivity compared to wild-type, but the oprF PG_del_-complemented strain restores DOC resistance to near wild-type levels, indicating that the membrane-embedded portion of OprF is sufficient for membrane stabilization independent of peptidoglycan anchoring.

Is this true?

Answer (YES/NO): NO